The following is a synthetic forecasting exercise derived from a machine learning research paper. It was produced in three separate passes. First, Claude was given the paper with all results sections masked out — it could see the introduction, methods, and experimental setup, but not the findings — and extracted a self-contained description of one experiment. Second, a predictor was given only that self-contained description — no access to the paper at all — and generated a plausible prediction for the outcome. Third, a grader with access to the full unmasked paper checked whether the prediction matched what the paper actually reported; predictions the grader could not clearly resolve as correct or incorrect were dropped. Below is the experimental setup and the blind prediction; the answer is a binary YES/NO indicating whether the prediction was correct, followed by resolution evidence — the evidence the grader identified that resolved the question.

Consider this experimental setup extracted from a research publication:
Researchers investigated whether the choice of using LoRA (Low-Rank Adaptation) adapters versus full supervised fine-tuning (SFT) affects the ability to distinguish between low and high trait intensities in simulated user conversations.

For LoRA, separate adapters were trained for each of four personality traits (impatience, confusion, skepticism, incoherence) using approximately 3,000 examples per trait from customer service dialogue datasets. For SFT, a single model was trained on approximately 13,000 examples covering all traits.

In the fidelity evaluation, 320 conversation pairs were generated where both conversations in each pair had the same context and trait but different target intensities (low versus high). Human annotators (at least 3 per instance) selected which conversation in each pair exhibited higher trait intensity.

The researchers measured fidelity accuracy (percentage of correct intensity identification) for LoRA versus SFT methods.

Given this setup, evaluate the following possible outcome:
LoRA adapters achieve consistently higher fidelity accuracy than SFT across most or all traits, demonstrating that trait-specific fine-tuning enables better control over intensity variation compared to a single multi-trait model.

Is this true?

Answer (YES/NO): NO